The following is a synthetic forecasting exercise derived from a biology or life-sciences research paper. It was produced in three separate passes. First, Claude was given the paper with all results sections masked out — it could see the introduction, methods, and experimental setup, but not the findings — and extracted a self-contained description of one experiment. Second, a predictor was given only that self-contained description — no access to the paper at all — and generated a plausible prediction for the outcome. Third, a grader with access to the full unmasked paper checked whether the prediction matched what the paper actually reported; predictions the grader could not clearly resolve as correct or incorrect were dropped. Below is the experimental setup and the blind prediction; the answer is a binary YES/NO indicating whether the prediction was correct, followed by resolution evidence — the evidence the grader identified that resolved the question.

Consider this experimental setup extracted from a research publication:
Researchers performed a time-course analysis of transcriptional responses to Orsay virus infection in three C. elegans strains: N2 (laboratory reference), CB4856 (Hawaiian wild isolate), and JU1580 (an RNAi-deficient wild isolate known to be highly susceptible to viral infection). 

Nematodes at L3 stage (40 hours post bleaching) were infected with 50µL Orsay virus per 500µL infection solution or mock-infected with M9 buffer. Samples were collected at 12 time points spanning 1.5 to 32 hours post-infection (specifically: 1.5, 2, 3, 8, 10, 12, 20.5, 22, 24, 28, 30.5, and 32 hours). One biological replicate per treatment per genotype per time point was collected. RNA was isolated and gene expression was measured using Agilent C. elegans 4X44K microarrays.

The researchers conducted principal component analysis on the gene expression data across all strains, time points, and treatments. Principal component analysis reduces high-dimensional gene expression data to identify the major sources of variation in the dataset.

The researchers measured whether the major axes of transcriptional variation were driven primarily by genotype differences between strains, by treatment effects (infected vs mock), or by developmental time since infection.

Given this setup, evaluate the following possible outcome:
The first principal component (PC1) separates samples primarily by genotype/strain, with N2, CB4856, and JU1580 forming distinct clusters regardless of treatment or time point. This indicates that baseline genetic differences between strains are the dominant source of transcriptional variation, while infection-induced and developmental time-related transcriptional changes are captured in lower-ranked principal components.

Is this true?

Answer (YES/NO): NO